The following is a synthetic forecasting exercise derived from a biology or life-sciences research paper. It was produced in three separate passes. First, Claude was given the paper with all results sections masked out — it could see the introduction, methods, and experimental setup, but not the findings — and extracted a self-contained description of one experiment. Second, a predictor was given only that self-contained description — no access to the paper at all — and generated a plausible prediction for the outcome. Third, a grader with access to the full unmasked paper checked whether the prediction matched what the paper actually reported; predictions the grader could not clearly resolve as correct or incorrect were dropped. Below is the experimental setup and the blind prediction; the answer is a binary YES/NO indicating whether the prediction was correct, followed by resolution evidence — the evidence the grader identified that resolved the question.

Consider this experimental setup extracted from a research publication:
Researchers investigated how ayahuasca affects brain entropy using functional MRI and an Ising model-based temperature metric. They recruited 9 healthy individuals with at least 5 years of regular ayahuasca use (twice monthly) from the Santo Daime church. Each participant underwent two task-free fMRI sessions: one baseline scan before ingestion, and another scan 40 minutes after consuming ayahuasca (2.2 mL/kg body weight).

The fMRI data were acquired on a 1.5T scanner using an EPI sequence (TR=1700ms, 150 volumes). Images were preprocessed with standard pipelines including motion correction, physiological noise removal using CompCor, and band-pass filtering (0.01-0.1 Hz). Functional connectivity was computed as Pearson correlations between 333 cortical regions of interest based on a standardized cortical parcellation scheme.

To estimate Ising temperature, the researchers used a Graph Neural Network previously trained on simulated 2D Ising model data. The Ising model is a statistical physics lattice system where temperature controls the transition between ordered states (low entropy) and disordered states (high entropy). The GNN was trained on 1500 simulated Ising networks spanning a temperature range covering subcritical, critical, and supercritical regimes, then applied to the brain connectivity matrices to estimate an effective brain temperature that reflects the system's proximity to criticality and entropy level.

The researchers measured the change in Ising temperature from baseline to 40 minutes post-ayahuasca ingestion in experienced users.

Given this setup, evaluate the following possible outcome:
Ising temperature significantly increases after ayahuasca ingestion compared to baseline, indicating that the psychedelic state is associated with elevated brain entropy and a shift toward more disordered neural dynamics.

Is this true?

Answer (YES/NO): YES